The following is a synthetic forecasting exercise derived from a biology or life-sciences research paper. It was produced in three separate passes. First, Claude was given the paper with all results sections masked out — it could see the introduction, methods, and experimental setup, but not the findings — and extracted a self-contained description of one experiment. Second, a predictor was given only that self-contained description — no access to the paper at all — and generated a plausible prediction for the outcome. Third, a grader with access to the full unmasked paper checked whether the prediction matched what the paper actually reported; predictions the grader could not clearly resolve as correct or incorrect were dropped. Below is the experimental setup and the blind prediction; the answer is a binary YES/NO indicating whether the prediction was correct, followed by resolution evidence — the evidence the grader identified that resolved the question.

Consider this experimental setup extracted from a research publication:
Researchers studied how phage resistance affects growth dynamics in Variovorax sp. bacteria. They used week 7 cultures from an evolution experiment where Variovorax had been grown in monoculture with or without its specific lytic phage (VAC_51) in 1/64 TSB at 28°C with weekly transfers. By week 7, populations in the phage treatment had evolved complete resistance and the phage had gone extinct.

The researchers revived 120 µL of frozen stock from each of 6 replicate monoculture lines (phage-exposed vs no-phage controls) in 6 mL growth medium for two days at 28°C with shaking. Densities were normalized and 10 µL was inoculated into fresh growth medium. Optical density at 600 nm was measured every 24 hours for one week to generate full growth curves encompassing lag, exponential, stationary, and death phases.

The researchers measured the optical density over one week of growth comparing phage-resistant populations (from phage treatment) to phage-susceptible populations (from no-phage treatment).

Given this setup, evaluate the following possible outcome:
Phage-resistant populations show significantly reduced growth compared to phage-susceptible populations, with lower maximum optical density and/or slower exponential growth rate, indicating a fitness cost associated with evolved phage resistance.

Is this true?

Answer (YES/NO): NO